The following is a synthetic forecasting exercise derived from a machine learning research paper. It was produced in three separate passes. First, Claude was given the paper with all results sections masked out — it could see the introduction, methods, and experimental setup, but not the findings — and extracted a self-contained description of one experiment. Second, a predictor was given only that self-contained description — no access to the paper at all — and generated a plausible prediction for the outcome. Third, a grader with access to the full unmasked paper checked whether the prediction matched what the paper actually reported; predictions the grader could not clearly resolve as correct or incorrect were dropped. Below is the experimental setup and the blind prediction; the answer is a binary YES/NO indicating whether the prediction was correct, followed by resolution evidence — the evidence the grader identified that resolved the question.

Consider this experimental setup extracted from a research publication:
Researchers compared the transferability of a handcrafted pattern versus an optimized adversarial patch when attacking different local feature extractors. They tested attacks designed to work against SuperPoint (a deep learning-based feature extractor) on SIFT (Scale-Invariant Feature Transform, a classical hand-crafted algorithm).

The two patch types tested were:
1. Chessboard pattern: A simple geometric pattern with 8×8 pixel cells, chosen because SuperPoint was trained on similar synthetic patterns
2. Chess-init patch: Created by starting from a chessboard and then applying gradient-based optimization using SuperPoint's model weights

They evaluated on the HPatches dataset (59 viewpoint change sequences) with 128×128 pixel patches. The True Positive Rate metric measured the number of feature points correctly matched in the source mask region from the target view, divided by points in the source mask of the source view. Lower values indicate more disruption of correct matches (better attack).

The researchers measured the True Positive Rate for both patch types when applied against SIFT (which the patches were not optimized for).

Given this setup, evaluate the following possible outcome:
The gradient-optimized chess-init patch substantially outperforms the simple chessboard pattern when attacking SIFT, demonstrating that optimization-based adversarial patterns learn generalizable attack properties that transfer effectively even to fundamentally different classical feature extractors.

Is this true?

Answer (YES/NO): YES